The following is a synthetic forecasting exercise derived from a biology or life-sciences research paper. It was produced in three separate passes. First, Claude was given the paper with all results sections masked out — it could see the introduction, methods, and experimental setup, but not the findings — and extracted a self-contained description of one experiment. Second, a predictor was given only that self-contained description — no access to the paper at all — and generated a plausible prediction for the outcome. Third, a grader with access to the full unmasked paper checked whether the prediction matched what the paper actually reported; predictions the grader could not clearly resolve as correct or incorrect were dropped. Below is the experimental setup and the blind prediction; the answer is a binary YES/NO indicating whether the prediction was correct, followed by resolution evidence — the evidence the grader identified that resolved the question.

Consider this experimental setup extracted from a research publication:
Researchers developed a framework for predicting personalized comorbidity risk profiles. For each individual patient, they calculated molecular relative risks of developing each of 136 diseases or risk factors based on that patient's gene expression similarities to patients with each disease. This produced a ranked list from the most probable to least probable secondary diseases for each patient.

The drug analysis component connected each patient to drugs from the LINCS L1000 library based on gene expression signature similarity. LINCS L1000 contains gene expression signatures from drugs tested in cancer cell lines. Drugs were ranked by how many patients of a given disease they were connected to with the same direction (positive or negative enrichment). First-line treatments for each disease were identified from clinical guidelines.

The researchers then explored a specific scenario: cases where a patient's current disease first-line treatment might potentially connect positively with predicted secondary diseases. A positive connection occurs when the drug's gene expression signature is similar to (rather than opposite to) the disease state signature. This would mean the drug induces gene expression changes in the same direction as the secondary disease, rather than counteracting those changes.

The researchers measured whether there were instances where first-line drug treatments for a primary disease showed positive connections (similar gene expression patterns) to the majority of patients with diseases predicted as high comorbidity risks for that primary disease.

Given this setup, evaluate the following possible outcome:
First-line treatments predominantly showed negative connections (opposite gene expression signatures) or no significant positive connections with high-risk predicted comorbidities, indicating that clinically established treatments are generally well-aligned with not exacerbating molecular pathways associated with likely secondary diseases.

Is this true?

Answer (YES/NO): NO